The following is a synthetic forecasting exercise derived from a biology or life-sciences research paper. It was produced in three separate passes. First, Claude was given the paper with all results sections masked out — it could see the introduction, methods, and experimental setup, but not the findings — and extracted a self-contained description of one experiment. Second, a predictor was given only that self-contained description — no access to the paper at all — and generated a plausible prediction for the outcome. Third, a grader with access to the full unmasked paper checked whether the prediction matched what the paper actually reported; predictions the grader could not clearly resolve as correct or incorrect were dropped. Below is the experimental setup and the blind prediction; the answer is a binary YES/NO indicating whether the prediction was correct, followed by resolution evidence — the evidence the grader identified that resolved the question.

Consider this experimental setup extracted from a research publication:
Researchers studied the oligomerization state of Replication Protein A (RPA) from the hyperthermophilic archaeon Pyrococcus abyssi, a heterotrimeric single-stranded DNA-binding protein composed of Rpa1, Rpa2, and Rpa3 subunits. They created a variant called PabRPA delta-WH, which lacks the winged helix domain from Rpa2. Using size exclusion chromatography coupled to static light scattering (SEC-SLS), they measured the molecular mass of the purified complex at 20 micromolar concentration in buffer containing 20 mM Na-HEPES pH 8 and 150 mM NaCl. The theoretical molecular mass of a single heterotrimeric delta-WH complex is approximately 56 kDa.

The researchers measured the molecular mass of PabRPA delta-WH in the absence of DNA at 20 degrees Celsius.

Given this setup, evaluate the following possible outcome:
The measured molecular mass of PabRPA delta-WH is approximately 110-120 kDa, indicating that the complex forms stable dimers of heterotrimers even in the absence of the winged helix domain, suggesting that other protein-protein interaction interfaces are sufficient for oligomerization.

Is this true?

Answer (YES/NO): NO